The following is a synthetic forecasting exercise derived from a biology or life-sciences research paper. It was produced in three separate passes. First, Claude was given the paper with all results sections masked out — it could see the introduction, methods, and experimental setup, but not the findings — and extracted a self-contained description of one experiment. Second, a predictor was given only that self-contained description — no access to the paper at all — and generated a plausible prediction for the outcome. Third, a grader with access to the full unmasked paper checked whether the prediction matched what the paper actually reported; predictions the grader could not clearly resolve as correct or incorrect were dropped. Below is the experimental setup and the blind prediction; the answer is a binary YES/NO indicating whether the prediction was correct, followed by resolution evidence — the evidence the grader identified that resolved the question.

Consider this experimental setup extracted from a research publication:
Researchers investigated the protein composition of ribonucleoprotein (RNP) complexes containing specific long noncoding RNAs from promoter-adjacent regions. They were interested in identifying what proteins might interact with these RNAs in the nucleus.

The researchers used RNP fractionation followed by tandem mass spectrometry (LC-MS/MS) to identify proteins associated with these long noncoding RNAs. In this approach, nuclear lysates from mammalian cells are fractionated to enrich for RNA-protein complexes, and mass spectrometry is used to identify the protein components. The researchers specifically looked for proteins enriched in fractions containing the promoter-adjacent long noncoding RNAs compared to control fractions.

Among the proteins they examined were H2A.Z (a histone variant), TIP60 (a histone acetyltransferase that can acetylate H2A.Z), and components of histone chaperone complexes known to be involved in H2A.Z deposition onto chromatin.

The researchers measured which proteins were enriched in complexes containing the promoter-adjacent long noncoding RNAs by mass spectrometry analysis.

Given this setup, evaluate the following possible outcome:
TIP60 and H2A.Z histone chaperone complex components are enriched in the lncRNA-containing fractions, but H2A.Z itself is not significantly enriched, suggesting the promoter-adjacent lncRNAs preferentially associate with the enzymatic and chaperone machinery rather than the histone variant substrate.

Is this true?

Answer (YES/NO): NO